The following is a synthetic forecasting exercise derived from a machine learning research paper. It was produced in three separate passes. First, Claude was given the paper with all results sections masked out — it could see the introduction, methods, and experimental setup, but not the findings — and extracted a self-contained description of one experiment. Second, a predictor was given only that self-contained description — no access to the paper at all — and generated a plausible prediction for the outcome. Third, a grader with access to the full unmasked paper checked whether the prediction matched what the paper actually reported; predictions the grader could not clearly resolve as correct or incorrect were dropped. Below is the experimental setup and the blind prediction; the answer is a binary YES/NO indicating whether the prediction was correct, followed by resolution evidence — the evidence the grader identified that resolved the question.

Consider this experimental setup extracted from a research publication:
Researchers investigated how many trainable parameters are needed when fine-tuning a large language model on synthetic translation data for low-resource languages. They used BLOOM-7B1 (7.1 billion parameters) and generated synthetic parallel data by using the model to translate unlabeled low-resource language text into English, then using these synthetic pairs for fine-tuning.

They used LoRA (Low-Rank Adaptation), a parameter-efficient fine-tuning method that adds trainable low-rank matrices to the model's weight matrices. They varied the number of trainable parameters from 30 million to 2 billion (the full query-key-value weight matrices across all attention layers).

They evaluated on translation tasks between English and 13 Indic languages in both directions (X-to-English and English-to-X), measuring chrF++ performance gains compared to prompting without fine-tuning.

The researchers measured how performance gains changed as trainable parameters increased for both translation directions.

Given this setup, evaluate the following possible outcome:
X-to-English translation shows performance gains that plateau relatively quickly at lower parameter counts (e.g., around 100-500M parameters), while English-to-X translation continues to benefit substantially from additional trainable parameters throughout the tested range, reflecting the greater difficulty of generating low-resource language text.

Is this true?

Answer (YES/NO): YES